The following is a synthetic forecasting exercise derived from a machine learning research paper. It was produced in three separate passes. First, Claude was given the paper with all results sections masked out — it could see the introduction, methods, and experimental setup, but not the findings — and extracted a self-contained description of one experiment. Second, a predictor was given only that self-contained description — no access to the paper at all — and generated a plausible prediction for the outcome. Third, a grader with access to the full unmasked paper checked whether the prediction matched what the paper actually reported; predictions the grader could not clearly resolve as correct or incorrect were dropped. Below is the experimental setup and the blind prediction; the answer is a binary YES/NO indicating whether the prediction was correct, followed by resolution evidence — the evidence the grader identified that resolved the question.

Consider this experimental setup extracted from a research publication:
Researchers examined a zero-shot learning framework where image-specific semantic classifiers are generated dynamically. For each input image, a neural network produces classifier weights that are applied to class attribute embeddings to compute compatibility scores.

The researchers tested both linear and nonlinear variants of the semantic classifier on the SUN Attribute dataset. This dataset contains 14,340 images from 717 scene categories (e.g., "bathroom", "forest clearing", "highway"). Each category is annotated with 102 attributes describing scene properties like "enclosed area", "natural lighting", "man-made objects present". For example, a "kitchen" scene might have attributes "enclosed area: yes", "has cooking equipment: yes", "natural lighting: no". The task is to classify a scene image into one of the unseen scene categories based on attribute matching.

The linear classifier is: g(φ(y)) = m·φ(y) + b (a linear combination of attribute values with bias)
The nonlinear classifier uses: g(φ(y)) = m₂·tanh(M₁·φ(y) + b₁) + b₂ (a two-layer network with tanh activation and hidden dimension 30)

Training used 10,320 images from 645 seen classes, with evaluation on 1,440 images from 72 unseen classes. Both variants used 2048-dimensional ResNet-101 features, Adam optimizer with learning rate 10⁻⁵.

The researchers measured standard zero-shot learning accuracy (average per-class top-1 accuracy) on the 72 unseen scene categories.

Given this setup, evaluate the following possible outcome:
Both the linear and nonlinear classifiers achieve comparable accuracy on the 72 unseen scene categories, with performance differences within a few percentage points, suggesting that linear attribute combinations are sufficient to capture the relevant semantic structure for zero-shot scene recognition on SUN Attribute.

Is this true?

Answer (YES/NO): NO